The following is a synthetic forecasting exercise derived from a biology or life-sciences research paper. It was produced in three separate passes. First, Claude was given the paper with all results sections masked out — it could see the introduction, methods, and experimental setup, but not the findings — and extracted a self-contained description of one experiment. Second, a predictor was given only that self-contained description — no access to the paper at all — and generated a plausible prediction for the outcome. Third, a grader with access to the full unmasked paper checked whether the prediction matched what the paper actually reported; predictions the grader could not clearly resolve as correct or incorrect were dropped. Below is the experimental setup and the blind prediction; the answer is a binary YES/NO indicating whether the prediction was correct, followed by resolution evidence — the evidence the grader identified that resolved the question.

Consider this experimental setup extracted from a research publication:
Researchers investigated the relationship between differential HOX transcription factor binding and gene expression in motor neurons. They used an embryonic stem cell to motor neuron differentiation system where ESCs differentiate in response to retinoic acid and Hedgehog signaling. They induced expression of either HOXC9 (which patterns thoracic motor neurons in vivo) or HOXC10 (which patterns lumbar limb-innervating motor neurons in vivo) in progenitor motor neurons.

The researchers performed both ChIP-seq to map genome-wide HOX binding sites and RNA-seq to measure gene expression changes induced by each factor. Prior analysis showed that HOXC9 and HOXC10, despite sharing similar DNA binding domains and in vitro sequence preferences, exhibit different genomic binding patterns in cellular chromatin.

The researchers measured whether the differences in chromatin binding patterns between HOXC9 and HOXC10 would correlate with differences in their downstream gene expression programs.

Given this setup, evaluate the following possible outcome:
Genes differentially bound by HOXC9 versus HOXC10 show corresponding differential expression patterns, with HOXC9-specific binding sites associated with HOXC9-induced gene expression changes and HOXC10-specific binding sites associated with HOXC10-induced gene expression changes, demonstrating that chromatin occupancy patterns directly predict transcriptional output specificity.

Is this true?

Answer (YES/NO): NO